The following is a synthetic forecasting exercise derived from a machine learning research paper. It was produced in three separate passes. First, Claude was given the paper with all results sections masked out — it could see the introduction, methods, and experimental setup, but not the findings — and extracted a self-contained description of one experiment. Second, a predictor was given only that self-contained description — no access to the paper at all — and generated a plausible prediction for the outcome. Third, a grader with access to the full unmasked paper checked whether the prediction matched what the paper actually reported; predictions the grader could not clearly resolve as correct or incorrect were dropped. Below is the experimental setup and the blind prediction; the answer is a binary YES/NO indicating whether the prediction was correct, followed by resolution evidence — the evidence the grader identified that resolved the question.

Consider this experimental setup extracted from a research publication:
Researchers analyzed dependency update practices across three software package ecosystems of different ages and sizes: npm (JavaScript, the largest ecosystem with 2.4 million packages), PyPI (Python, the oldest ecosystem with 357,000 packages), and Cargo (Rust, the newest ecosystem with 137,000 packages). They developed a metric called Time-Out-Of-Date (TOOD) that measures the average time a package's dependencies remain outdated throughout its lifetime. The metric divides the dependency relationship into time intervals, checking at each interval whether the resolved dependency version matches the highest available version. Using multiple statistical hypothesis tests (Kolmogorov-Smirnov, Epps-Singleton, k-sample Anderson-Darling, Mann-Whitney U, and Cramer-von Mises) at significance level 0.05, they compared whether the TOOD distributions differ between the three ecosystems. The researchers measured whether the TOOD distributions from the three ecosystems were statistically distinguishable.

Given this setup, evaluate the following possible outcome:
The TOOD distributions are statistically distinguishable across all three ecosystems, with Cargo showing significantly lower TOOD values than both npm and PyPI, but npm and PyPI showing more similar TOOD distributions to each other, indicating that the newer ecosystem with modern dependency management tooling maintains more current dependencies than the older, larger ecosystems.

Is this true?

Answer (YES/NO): NO